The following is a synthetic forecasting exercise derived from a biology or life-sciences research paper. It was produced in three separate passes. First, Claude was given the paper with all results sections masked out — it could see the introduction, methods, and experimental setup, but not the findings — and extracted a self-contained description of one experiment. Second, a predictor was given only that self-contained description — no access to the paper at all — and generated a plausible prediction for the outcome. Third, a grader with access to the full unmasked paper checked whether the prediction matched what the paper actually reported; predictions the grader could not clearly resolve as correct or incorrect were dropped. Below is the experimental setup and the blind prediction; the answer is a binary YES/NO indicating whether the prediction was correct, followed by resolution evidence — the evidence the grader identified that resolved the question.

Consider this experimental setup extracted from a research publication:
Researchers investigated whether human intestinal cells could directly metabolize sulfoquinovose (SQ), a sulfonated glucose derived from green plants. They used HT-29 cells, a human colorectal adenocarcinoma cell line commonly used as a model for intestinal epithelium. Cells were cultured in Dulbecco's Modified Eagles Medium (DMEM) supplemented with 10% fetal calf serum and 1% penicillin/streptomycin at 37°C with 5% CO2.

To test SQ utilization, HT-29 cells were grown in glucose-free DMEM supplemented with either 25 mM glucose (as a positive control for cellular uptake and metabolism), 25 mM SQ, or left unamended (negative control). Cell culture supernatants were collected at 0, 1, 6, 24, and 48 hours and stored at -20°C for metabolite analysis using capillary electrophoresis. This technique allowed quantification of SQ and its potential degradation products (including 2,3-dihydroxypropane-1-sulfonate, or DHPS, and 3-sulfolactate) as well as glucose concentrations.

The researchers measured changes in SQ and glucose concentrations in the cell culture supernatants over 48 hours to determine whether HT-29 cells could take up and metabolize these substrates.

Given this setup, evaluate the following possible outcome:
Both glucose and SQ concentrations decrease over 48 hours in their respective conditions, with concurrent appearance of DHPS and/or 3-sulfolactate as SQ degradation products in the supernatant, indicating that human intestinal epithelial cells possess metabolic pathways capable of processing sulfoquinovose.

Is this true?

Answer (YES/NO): NO